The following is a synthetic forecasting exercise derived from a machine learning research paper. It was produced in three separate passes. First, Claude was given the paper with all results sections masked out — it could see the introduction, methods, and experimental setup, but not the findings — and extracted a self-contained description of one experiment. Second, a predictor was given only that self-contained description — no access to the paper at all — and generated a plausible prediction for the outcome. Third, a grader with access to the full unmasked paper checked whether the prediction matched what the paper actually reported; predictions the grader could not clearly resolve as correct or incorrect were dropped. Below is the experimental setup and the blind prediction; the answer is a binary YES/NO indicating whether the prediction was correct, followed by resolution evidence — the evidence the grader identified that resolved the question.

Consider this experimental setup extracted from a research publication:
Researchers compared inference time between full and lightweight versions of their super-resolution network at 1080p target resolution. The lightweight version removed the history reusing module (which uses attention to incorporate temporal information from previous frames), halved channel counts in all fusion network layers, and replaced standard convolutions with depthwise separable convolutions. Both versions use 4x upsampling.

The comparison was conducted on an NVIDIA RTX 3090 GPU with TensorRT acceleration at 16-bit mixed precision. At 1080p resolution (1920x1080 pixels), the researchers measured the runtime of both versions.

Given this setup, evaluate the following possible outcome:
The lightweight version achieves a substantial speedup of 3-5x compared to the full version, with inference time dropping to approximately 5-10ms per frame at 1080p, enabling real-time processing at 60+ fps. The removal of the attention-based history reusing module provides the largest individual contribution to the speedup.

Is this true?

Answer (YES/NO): NO